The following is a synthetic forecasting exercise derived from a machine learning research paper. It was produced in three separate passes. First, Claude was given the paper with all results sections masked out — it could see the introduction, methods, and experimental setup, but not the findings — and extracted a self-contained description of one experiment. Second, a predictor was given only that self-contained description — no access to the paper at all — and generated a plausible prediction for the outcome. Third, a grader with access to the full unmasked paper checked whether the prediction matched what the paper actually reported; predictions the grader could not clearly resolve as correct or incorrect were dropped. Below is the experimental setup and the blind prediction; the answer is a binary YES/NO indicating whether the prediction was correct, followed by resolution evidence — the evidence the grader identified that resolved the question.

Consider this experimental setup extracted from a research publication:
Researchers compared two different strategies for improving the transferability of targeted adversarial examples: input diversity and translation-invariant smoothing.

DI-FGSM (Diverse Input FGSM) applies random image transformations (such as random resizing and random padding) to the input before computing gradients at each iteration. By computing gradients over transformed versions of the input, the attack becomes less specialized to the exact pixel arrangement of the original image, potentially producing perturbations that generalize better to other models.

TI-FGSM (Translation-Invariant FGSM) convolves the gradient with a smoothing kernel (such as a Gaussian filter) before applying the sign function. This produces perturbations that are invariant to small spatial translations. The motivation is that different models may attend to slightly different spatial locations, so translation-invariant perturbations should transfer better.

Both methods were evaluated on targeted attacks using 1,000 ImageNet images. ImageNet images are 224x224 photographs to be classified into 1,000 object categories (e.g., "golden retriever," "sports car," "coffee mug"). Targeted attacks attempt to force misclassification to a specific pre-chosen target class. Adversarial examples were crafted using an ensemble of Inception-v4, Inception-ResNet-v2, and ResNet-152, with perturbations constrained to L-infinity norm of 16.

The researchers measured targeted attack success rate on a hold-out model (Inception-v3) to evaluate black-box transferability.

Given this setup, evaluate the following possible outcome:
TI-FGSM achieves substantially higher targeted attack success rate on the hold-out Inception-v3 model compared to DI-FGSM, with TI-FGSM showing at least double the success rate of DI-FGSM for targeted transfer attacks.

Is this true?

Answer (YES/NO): NO